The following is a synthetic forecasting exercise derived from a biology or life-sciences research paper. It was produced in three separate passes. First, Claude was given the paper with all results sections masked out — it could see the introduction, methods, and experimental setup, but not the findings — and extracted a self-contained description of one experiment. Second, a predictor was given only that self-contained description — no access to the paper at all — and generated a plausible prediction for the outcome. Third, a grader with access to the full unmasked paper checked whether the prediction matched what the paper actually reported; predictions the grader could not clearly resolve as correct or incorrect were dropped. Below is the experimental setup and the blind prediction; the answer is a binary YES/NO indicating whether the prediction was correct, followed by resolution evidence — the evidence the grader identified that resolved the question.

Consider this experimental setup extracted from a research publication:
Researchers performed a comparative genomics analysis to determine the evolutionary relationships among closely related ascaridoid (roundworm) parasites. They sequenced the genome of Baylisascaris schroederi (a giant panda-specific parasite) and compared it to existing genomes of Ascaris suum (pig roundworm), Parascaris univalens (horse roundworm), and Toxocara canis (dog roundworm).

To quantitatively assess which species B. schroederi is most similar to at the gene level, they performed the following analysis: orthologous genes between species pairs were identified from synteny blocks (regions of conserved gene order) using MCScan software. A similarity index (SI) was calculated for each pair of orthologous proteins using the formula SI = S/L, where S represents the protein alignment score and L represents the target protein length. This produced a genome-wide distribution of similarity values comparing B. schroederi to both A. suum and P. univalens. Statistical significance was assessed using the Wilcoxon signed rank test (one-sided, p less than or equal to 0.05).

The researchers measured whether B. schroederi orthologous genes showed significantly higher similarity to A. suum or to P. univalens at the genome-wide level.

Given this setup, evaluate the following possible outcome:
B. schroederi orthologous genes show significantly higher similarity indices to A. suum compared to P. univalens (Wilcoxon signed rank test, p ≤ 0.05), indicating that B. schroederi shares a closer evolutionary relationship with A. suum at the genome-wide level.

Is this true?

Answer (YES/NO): YES